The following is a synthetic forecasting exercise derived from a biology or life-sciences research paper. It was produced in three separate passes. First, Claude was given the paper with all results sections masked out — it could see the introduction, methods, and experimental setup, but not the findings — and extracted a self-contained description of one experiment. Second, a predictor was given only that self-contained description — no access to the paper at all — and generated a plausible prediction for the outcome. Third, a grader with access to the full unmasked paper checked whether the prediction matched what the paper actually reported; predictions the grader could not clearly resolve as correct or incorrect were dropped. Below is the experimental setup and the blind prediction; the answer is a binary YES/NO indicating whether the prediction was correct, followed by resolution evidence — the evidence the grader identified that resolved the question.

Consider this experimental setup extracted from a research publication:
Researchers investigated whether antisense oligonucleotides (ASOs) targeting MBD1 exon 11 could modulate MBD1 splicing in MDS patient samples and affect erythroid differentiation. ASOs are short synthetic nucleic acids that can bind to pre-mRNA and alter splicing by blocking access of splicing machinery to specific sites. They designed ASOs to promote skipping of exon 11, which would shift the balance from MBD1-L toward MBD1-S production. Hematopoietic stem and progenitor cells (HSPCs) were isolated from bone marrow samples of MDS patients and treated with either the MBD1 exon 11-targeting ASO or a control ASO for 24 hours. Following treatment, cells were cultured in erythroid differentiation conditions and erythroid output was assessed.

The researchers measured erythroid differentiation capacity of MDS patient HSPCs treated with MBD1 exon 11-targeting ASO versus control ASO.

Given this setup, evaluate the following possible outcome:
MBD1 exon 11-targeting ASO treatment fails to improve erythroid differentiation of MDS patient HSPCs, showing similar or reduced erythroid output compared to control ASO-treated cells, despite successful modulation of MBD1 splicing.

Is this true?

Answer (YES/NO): NO